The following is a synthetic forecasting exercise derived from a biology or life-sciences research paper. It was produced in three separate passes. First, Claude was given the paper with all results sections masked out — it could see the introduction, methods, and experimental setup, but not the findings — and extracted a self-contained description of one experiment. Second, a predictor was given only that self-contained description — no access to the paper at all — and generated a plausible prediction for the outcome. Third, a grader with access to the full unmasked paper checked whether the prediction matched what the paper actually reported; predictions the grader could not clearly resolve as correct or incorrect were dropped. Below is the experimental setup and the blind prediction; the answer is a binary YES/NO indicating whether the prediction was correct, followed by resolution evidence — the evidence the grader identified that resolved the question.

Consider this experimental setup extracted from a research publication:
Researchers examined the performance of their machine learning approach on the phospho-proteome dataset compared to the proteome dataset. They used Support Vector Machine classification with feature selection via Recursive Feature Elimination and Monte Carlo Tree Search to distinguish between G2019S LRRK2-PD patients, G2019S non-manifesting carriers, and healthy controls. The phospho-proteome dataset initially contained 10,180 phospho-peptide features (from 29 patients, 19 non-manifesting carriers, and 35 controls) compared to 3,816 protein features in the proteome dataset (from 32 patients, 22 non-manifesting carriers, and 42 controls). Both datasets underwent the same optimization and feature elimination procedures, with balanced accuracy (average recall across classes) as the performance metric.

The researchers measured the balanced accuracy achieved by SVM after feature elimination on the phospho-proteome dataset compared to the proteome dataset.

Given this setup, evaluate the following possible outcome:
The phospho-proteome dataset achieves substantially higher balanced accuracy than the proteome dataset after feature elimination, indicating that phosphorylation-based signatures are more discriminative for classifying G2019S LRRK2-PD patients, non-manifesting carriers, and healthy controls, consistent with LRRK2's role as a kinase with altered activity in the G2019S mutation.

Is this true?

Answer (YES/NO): NO